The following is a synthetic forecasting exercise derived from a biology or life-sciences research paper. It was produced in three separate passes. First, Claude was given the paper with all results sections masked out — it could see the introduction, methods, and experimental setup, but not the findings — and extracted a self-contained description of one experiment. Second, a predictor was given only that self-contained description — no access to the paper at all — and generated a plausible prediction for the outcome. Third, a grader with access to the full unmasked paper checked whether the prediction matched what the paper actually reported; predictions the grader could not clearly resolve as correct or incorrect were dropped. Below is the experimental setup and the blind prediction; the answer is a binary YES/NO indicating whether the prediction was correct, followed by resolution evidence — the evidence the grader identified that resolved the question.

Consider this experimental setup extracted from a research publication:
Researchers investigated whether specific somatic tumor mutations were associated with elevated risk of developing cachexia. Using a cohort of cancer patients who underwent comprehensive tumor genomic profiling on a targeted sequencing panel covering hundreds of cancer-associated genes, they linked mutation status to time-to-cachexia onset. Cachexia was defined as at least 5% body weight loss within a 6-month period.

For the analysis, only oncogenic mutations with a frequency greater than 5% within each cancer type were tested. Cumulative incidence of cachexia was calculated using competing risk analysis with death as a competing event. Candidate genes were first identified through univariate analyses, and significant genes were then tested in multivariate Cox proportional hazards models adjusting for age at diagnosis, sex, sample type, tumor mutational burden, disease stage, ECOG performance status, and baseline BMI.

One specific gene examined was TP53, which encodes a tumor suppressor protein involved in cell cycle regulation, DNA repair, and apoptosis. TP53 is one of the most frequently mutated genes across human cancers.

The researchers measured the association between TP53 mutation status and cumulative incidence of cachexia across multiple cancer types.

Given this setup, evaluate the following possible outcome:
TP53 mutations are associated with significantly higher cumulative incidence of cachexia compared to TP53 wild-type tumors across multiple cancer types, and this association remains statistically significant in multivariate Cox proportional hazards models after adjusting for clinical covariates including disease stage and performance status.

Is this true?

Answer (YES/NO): YES